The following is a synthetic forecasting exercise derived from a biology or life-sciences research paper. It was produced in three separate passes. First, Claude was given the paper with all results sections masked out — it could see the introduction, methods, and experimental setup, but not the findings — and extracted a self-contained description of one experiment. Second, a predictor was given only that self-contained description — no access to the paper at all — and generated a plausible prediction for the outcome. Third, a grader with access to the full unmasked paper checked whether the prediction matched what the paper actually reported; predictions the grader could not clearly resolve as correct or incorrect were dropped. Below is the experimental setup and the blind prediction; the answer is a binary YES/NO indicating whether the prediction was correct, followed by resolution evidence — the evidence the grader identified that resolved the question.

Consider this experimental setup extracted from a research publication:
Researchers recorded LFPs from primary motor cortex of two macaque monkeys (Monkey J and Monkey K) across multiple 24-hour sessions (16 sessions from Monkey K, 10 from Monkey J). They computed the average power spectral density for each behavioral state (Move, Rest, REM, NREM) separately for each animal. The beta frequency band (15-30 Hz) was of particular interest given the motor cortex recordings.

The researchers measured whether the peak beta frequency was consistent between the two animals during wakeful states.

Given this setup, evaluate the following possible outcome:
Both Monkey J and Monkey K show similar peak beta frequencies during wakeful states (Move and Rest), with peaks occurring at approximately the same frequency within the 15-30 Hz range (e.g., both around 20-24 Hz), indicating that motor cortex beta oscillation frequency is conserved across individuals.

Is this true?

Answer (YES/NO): NO